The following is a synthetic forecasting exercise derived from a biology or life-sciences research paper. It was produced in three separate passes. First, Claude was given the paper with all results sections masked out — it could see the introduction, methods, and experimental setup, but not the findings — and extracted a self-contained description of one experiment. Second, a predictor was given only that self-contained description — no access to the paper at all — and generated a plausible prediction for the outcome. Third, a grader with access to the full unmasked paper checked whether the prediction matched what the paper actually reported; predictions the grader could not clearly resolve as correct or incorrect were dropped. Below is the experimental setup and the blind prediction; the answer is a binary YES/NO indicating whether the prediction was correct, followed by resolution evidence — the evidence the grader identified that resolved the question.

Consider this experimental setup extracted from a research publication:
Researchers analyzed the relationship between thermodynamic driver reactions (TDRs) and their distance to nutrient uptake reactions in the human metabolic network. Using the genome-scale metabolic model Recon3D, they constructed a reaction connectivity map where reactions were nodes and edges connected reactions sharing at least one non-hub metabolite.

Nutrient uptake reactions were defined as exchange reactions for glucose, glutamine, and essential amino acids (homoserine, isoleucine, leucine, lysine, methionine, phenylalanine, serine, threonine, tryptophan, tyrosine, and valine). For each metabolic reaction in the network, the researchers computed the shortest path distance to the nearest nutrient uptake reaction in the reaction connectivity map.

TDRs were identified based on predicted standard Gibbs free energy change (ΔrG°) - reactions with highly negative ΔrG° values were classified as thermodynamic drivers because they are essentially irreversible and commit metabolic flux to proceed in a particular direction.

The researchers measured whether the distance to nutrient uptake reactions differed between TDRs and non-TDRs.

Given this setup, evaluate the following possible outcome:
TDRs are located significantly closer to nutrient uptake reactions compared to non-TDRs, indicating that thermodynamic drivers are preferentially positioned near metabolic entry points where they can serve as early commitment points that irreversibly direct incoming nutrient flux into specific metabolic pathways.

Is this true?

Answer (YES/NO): NO